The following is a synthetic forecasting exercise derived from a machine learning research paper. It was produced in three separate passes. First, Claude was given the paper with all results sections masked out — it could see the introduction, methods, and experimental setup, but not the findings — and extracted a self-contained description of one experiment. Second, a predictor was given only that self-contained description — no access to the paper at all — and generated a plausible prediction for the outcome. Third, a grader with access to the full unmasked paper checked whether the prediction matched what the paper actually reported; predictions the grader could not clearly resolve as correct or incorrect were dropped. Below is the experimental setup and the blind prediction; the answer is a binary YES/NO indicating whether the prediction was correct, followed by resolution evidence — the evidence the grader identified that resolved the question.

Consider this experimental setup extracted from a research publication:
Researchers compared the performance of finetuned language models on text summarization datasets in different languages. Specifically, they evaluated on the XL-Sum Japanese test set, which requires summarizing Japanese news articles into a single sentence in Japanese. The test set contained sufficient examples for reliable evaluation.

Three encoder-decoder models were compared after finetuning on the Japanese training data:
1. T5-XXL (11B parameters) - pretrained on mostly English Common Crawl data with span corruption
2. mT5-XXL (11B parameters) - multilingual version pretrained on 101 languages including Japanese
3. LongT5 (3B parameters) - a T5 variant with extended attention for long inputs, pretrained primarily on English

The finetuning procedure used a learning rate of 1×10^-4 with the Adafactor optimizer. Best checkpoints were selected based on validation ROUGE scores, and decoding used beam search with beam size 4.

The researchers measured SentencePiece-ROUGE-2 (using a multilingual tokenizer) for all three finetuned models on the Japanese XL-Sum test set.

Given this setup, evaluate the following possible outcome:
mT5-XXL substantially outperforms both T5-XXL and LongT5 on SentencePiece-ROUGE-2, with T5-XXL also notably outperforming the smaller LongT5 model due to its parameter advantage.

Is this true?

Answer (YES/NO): NO